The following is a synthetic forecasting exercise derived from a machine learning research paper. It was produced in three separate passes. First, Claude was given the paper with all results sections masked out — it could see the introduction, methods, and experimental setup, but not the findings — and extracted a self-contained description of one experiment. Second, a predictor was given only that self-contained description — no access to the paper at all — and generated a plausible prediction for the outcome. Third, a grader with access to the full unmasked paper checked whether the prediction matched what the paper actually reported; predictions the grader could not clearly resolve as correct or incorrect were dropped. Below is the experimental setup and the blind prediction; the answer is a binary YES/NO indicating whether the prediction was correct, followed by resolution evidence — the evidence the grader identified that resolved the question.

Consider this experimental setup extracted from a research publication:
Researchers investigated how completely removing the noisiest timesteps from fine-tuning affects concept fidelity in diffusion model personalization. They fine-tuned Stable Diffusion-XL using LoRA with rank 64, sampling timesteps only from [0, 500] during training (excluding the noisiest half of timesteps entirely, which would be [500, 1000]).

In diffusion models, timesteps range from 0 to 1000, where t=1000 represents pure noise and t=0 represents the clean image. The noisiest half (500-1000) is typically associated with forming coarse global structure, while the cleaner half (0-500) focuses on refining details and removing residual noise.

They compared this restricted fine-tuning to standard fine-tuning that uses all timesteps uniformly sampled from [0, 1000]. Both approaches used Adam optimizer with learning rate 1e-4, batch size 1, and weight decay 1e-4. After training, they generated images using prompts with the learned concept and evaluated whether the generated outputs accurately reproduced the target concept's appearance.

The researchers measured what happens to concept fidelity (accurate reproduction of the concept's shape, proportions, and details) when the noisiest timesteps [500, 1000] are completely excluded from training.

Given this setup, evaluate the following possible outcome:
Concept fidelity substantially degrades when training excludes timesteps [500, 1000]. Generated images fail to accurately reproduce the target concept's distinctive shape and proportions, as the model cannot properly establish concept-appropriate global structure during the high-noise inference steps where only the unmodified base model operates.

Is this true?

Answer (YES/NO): YES